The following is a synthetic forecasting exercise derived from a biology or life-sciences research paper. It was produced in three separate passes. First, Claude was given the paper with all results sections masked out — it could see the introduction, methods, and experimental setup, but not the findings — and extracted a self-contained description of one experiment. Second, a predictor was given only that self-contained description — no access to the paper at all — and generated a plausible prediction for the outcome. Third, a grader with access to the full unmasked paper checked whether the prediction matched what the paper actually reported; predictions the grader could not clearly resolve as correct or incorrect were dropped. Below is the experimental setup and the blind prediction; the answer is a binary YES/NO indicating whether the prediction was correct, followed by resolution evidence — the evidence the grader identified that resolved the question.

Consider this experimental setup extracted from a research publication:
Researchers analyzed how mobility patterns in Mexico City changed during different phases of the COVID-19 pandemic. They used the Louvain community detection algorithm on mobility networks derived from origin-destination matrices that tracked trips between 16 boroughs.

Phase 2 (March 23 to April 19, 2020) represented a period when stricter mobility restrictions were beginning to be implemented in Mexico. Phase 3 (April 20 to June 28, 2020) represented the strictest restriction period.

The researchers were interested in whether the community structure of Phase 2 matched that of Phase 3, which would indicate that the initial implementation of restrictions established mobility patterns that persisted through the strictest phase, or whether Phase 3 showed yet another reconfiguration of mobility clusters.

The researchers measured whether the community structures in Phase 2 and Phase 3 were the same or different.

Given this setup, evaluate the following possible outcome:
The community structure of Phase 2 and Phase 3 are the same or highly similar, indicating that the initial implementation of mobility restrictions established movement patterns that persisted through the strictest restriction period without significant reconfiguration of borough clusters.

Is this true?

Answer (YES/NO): YES